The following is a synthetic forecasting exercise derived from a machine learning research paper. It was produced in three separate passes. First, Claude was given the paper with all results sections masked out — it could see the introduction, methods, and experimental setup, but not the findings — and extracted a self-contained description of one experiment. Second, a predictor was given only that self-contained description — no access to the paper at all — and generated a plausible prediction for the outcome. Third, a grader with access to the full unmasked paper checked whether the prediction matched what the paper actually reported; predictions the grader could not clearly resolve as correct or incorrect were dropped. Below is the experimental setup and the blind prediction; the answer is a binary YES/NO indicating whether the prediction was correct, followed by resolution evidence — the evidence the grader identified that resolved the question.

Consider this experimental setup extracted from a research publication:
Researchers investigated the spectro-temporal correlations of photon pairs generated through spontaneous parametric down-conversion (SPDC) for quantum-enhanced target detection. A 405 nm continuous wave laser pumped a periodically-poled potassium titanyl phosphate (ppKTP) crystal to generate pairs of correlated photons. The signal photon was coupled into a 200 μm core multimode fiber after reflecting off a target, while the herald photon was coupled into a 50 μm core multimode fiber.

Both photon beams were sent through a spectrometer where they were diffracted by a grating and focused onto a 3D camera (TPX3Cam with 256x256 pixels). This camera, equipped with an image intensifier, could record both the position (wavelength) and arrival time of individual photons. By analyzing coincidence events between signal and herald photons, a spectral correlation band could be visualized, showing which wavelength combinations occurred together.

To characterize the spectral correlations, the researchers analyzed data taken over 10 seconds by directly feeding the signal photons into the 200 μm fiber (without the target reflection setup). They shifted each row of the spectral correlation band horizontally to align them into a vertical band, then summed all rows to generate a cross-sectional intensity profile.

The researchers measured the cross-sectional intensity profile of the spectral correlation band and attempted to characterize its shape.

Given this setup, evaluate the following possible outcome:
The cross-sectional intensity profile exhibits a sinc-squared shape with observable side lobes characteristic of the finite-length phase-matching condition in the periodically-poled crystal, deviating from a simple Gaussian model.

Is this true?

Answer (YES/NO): NO